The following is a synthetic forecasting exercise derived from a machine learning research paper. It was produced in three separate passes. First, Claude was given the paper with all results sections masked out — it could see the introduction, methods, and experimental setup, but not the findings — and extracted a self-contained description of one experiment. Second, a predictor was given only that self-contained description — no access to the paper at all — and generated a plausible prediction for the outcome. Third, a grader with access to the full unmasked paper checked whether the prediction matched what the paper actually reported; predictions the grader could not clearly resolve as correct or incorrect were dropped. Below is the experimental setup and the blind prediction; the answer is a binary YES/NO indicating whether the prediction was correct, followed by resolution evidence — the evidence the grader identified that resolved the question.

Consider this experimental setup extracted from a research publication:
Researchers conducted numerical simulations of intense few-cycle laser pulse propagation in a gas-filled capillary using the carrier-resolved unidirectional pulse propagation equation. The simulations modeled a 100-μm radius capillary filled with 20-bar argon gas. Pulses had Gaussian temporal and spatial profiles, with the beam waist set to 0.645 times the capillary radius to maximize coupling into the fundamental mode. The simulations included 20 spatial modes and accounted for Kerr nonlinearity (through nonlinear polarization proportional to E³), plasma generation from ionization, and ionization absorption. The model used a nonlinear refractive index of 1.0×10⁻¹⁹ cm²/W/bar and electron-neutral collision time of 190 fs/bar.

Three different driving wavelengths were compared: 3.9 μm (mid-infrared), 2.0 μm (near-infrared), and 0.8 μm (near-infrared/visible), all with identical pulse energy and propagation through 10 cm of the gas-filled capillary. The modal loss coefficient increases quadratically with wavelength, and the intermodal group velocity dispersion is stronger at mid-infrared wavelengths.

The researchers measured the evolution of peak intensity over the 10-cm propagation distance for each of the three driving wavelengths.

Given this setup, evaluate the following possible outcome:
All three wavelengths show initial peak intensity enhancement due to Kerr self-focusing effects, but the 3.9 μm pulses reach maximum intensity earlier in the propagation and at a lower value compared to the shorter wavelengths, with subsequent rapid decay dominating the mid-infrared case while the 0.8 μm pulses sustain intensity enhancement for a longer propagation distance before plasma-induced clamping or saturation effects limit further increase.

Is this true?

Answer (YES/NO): NO